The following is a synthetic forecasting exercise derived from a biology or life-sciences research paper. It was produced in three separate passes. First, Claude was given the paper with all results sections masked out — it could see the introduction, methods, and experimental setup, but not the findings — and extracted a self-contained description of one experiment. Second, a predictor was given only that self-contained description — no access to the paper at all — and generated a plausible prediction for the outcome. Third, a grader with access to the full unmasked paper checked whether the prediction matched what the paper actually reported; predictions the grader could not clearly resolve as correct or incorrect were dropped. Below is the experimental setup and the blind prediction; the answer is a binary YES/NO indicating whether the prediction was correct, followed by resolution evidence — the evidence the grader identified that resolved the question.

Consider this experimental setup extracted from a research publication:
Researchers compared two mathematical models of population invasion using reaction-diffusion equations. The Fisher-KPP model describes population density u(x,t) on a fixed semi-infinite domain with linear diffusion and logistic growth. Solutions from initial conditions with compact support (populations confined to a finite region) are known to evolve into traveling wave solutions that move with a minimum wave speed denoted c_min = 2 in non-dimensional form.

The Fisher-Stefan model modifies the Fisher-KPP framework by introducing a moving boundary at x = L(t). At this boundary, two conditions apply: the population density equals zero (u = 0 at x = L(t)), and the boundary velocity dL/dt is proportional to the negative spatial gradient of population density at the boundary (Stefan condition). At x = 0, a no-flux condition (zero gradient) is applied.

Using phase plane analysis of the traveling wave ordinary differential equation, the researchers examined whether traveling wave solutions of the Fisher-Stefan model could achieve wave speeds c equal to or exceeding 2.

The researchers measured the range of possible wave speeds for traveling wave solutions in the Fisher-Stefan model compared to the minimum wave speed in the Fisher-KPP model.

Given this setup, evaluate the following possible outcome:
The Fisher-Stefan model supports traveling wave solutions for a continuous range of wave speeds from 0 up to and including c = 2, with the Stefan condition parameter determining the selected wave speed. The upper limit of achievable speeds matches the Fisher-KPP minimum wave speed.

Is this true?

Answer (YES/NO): NO